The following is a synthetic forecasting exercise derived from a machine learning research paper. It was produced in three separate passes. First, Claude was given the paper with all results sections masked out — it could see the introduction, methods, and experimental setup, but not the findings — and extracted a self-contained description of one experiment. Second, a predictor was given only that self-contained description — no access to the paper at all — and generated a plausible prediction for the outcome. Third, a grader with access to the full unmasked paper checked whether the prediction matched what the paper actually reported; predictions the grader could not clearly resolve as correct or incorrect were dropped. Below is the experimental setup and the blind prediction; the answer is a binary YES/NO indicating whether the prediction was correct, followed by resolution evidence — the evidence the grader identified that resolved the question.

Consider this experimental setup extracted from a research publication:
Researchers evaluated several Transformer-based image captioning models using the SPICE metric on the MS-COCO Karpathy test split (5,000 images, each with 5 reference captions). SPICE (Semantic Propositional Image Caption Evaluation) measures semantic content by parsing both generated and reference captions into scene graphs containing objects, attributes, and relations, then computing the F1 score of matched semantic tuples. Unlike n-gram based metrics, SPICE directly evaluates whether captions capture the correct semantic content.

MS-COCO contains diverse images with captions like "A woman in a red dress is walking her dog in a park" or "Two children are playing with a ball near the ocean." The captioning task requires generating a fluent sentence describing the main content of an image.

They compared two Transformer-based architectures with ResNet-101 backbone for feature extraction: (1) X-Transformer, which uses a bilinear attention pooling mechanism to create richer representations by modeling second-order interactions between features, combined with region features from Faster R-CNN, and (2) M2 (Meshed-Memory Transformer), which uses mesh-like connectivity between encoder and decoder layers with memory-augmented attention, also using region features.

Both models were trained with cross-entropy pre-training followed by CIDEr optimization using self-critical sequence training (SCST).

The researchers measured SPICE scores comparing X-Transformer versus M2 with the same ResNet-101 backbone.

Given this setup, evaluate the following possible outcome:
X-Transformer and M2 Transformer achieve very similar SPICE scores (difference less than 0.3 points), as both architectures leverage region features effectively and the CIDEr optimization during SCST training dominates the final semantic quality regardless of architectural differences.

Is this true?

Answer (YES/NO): NO